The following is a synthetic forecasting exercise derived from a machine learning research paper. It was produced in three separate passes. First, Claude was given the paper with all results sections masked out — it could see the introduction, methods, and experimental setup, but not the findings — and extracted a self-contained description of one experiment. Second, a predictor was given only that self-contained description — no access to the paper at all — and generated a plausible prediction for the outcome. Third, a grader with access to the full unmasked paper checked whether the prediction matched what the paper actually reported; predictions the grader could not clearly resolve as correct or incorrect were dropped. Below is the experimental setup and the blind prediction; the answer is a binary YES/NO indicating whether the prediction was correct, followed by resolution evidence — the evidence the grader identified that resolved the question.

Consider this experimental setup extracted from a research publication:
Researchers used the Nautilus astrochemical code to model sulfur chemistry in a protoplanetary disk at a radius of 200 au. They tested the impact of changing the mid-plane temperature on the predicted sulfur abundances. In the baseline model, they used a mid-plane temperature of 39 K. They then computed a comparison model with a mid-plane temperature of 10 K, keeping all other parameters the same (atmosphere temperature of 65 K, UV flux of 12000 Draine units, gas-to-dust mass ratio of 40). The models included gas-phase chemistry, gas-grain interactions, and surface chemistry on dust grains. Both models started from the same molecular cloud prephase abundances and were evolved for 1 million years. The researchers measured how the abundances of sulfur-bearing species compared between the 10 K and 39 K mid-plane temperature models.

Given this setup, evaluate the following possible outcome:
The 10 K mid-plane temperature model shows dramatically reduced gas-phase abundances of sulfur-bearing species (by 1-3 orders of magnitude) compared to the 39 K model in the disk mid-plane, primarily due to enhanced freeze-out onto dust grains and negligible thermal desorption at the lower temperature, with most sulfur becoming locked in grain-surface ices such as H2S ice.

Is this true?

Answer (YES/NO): NO